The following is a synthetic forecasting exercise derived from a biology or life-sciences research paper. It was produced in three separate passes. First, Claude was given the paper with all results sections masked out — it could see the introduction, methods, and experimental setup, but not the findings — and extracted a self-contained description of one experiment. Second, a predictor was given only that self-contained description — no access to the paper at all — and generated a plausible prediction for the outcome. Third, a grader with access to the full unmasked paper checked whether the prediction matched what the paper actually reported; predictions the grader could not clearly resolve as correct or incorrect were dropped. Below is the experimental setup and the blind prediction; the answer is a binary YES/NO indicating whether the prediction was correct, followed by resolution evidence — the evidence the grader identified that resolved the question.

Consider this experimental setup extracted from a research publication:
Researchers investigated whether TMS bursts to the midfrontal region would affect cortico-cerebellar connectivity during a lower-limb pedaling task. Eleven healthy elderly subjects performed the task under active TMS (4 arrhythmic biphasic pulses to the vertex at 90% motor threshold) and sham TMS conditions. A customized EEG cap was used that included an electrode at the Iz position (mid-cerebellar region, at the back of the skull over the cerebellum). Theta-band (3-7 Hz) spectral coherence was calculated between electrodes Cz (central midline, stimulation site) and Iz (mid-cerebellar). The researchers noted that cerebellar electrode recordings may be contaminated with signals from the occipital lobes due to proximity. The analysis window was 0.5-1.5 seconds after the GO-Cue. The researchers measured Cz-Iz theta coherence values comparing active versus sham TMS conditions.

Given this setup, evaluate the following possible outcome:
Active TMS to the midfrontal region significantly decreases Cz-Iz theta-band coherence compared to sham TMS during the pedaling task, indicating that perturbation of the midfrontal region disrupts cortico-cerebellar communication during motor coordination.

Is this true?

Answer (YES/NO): NO